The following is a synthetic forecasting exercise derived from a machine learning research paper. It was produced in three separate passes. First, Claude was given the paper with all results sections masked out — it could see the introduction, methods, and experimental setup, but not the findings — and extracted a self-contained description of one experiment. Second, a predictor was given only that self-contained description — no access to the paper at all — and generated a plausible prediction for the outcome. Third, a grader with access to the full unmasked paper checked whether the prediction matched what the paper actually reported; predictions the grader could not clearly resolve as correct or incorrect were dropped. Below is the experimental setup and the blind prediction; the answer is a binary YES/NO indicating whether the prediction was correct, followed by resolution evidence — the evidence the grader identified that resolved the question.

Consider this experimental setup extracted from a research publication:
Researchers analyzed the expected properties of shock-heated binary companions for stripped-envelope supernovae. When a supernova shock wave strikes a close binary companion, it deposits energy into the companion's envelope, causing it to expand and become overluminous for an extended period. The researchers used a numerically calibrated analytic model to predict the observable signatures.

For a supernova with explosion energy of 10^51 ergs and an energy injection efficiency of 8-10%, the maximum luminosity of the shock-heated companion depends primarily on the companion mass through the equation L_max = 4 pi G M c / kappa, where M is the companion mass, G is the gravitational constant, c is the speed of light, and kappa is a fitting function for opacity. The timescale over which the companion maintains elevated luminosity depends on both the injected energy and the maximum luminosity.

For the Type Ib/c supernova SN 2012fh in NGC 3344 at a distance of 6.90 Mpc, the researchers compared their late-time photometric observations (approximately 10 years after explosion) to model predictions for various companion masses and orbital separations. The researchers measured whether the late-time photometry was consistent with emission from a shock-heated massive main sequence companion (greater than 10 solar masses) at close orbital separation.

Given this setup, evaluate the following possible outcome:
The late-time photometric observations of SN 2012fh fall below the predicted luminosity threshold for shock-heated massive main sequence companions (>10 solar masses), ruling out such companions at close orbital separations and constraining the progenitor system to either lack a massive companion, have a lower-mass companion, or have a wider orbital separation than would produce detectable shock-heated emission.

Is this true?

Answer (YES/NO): YES